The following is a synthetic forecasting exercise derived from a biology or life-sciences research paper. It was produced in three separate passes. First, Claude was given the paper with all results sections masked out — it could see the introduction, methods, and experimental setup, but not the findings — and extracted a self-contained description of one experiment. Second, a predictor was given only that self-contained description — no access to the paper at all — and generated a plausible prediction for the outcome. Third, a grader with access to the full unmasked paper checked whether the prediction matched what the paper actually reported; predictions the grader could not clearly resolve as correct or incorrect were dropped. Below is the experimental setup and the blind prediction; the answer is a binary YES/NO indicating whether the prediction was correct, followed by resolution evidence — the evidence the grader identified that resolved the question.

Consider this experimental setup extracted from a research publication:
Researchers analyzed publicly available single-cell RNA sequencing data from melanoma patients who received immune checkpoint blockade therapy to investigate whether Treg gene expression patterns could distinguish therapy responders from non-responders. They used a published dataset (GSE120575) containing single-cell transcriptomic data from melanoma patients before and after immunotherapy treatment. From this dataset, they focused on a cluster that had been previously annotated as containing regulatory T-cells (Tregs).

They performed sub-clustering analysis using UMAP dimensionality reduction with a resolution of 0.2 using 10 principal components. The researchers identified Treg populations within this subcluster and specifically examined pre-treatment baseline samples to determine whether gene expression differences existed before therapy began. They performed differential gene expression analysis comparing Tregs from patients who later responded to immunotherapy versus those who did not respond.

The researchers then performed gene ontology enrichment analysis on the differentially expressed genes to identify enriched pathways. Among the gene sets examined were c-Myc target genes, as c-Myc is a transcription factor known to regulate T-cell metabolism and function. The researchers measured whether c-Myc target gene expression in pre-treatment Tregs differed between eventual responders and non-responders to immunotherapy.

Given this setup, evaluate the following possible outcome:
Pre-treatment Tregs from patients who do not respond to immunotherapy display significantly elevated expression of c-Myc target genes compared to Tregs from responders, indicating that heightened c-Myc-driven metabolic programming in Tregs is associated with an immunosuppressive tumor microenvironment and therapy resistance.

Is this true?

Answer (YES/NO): YES